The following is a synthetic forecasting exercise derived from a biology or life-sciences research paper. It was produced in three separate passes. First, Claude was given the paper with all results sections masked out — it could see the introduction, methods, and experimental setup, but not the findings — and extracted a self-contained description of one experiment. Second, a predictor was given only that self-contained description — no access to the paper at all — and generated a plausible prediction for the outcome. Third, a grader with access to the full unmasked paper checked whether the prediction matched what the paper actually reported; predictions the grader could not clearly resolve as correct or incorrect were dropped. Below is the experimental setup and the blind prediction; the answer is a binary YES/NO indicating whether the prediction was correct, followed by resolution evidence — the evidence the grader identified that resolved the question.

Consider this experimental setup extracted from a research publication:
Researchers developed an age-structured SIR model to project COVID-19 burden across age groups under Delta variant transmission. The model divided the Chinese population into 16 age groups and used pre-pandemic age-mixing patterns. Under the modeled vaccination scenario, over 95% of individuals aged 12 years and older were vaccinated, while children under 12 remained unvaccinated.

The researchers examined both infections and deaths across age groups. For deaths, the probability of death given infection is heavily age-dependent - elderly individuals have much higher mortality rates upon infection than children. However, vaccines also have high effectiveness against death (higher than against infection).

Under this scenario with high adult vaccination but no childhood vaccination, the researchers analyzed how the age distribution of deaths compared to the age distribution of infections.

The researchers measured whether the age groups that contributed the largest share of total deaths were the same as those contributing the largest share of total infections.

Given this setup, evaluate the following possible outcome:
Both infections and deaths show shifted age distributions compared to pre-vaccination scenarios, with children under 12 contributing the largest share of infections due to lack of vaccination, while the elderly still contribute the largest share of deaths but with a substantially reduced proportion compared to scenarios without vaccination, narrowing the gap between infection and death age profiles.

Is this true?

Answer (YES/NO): NO